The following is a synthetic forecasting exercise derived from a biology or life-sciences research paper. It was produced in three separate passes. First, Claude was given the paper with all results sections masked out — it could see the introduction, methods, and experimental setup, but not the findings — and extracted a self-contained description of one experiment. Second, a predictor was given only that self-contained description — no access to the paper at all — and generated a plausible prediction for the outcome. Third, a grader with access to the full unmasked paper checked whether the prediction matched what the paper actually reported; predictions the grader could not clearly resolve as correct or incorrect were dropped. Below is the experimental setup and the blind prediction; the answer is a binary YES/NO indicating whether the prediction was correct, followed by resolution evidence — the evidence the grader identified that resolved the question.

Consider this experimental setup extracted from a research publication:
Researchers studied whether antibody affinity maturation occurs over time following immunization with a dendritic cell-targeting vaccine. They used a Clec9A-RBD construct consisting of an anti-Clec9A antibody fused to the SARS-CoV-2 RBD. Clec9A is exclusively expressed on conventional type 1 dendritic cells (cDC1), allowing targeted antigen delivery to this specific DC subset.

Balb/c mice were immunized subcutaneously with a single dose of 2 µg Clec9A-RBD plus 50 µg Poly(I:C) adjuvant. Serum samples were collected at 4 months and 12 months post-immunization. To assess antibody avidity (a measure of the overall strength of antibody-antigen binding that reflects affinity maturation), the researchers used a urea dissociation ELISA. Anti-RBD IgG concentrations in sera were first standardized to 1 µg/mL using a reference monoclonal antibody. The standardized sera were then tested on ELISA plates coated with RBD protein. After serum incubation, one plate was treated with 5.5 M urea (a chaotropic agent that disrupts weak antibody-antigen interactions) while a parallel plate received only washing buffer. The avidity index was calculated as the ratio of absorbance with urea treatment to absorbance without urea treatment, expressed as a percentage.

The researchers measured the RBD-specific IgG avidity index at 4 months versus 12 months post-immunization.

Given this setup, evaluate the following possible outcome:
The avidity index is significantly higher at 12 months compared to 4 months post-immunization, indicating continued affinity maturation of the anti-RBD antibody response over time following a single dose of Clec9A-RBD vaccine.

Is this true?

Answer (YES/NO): YES